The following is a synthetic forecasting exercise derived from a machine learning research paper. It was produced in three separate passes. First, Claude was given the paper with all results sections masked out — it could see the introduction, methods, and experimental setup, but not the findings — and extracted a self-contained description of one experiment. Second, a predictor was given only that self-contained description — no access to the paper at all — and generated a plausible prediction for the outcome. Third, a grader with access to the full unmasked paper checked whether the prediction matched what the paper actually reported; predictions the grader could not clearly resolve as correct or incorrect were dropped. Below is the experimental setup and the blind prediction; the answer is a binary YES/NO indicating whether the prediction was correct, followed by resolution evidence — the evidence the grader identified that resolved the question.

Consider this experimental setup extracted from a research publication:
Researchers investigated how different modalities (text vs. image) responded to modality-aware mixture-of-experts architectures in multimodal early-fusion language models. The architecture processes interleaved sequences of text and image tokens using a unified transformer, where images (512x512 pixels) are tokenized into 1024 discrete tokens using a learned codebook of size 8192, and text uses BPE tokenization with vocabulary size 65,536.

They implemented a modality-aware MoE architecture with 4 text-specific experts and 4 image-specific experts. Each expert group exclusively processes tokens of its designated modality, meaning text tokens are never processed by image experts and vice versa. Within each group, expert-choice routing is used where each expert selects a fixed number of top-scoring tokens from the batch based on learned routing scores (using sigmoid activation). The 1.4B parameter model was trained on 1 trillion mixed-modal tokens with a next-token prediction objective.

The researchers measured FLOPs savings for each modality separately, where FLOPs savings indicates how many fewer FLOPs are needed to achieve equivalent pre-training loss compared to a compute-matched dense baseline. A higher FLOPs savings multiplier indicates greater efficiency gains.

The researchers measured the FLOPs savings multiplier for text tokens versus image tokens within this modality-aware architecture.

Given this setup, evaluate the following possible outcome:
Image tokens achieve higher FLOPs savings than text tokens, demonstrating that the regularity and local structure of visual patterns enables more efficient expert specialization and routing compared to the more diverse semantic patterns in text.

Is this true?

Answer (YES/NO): YES